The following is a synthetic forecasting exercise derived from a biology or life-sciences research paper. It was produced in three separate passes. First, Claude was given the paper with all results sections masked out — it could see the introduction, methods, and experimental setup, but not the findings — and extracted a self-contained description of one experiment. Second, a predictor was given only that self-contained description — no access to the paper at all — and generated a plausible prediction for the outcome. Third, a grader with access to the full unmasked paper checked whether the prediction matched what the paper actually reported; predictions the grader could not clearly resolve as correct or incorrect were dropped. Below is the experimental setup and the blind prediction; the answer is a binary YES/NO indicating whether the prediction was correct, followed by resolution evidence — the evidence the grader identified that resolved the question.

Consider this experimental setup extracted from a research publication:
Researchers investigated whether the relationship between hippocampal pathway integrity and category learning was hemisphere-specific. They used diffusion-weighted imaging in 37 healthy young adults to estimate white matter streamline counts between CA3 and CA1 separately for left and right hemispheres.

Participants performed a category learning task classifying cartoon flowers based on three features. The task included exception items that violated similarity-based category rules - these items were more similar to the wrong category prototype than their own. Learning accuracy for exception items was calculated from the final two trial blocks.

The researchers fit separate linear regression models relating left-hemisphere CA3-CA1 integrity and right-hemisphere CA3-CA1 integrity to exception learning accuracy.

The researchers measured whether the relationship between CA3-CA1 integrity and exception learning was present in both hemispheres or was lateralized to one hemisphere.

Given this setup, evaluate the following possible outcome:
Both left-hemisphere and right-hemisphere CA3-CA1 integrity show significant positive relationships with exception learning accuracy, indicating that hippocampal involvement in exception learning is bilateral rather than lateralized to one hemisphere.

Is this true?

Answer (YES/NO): YES